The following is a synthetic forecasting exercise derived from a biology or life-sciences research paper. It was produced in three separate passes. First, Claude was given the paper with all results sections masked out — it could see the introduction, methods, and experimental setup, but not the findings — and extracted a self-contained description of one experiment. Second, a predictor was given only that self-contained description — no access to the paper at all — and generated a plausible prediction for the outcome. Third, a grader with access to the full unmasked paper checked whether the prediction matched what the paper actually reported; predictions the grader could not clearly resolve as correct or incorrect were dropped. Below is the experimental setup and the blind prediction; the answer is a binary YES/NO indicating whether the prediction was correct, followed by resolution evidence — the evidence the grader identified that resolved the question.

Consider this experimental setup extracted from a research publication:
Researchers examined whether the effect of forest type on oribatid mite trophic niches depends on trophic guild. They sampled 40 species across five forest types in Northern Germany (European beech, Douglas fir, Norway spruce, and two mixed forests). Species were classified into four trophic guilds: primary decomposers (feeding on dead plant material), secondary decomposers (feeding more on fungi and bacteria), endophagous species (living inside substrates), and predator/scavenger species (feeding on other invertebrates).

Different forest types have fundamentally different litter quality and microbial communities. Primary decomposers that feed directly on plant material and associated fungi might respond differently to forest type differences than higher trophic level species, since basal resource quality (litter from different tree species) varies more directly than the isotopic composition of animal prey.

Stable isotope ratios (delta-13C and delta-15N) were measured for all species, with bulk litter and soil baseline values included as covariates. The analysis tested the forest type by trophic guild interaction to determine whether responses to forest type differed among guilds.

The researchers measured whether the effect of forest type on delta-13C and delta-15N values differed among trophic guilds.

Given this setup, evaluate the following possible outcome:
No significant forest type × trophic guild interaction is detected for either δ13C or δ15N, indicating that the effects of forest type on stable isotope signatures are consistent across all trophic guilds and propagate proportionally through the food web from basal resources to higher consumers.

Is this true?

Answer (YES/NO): NO